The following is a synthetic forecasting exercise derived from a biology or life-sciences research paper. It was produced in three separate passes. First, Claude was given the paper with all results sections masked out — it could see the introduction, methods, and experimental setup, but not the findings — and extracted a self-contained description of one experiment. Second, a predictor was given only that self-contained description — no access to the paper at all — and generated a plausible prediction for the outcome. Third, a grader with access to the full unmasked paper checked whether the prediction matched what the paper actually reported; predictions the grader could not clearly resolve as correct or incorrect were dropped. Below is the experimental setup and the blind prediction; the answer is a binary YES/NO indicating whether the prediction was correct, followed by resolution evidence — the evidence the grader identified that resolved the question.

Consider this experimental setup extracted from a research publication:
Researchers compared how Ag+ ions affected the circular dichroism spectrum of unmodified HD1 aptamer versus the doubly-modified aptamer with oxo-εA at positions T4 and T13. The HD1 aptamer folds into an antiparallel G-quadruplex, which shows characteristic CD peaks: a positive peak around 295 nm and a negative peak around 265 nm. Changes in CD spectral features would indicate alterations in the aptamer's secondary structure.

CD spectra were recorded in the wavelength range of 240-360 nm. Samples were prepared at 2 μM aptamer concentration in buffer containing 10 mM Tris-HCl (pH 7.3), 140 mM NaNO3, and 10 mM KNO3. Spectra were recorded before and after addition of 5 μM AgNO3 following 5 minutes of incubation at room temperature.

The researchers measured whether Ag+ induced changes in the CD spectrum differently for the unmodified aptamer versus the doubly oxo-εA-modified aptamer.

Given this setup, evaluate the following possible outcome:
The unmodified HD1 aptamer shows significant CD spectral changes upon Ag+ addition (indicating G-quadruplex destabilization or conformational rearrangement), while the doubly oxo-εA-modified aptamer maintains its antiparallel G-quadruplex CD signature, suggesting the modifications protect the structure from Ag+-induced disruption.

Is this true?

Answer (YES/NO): NO